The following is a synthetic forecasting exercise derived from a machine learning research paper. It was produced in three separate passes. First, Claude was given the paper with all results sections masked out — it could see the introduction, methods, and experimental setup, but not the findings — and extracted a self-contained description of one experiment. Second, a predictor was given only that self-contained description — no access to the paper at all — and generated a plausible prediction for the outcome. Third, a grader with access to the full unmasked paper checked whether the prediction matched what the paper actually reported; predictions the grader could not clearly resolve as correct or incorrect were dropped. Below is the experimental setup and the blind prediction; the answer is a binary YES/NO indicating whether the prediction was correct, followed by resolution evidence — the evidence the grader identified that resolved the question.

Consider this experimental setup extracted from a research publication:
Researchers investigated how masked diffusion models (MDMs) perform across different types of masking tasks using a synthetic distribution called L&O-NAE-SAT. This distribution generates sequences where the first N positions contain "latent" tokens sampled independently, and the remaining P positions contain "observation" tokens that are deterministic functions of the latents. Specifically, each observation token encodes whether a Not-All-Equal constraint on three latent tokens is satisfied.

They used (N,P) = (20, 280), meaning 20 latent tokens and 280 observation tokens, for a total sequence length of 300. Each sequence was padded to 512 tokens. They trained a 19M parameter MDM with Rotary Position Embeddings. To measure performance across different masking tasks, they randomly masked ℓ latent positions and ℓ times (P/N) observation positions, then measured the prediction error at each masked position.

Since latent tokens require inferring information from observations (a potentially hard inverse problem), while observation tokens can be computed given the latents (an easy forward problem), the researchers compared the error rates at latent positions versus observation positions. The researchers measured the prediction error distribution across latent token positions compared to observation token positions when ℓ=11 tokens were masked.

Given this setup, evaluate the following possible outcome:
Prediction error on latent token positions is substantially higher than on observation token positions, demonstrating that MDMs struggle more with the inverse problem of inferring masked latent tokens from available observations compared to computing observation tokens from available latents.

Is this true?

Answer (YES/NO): YES